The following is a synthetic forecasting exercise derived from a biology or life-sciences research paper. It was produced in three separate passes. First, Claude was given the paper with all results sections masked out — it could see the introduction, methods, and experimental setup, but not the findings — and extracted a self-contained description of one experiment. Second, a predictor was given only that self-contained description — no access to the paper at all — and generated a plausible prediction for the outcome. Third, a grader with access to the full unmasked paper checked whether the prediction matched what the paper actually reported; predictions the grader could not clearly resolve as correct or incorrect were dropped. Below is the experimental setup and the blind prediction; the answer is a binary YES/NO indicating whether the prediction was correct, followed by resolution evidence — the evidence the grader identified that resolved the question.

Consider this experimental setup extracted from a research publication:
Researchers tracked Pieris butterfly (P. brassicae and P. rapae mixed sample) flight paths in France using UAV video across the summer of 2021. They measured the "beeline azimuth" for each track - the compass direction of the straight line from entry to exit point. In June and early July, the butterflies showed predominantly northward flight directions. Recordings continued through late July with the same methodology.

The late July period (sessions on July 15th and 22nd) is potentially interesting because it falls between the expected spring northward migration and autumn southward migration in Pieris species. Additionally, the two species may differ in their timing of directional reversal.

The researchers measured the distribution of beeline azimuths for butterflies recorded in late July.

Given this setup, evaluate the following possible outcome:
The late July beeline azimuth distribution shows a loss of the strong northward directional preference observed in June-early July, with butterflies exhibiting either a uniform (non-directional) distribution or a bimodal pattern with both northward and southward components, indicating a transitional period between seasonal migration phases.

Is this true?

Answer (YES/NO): YES